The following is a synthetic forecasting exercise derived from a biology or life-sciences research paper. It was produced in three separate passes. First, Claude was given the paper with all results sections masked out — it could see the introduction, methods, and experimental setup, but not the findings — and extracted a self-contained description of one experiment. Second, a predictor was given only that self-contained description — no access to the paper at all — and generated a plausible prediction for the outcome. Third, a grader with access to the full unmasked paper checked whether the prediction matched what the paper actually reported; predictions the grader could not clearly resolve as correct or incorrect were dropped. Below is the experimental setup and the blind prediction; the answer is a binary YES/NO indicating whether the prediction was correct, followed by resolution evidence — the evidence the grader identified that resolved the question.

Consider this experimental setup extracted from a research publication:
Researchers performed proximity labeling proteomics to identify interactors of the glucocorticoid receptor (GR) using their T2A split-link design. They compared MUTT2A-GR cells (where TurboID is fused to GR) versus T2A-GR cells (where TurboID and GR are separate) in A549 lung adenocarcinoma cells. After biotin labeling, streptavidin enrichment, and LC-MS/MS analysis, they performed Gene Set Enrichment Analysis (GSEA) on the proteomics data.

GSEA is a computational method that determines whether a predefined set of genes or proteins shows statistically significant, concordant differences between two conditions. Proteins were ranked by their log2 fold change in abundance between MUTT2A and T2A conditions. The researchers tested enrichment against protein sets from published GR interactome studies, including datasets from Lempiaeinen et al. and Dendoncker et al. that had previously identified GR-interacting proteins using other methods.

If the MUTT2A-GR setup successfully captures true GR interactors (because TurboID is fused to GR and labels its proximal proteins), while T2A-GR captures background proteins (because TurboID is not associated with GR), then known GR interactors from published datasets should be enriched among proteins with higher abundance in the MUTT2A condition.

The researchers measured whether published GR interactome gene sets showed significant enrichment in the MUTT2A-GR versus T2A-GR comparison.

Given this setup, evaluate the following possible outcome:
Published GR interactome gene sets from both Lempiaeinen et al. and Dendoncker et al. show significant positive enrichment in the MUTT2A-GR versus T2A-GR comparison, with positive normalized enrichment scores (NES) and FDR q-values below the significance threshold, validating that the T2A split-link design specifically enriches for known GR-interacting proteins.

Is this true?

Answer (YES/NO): YES